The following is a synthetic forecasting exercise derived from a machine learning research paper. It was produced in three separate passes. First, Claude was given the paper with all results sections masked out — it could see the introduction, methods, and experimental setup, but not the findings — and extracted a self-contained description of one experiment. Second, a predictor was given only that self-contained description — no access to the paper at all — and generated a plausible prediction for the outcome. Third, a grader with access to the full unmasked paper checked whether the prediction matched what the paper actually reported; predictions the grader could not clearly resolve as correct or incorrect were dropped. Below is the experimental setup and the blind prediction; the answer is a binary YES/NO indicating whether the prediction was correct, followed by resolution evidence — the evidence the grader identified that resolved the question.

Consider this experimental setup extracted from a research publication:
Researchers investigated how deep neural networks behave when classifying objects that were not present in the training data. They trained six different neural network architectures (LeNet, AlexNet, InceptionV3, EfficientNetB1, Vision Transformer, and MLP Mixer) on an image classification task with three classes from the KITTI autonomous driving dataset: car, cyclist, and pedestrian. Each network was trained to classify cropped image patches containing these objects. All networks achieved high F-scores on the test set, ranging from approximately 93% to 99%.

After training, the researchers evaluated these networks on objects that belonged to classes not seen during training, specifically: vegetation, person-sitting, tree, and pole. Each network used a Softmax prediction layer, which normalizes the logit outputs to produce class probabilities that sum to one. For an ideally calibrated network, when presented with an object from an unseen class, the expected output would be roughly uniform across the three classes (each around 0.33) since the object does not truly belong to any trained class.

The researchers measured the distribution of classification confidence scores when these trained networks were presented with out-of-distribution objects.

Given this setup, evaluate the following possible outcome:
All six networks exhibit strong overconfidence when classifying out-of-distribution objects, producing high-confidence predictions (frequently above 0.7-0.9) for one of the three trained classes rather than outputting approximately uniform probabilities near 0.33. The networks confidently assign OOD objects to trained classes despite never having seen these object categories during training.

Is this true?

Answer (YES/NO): YES